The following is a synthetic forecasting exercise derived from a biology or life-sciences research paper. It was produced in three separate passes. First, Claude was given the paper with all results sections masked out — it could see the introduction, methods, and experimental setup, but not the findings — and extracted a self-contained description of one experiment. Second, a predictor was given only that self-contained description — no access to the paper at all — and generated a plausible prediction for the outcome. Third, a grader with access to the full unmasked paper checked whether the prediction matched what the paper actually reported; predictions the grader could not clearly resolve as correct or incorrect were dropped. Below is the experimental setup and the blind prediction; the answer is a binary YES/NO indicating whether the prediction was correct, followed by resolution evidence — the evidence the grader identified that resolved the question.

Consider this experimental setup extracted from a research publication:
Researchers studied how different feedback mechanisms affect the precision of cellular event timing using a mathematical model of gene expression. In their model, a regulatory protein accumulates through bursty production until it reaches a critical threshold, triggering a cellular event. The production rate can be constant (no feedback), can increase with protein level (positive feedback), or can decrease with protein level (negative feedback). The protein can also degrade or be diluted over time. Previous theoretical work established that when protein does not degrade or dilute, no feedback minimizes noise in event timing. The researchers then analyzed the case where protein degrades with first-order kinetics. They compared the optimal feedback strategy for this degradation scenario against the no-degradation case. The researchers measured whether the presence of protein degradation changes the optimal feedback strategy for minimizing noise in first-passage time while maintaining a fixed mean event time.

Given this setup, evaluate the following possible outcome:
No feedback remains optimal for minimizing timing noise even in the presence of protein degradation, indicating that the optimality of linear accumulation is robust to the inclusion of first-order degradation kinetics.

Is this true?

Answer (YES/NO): NO